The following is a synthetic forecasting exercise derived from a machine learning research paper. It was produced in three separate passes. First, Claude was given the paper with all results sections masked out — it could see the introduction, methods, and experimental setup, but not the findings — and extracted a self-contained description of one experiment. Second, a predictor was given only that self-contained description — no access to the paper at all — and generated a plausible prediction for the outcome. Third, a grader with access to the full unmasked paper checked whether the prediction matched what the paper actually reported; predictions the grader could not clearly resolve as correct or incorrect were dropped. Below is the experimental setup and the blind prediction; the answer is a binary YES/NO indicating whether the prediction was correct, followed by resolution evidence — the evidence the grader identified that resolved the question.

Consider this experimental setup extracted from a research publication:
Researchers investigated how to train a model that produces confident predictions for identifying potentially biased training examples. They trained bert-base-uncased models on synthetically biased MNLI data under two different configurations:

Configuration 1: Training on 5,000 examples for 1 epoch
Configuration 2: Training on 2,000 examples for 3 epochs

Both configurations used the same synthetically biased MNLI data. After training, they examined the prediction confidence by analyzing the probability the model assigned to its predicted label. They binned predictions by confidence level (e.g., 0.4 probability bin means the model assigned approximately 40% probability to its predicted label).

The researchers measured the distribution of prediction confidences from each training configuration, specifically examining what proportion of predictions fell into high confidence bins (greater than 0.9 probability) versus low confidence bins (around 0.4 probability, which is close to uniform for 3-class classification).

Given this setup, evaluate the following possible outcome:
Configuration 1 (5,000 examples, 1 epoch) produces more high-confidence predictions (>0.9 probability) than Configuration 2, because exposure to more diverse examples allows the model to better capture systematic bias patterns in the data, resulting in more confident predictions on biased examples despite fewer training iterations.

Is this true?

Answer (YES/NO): NO